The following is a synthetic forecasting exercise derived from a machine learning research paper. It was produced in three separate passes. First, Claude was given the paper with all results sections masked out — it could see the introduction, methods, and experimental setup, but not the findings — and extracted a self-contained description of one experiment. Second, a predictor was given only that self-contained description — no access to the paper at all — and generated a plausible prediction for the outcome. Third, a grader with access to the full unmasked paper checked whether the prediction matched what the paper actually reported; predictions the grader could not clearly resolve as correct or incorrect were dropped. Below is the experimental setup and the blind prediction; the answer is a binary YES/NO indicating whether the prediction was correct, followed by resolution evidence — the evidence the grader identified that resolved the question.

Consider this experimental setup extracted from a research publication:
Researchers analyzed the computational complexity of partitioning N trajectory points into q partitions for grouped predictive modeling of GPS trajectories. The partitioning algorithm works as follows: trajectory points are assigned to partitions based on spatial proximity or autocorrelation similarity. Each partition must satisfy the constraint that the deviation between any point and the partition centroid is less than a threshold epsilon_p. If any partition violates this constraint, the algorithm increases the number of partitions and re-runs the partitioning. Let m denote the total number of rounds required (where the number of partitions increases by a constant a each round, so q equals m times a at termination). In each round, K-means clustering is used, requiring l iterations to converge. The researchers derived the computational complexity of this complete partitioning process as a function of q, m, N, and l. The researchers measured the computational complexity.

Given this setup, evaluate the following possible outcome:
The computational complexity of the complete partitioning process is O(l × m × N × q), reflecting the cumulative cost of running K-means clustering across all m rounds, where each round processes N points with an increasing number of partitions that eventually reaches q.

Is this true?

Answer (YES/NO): YES